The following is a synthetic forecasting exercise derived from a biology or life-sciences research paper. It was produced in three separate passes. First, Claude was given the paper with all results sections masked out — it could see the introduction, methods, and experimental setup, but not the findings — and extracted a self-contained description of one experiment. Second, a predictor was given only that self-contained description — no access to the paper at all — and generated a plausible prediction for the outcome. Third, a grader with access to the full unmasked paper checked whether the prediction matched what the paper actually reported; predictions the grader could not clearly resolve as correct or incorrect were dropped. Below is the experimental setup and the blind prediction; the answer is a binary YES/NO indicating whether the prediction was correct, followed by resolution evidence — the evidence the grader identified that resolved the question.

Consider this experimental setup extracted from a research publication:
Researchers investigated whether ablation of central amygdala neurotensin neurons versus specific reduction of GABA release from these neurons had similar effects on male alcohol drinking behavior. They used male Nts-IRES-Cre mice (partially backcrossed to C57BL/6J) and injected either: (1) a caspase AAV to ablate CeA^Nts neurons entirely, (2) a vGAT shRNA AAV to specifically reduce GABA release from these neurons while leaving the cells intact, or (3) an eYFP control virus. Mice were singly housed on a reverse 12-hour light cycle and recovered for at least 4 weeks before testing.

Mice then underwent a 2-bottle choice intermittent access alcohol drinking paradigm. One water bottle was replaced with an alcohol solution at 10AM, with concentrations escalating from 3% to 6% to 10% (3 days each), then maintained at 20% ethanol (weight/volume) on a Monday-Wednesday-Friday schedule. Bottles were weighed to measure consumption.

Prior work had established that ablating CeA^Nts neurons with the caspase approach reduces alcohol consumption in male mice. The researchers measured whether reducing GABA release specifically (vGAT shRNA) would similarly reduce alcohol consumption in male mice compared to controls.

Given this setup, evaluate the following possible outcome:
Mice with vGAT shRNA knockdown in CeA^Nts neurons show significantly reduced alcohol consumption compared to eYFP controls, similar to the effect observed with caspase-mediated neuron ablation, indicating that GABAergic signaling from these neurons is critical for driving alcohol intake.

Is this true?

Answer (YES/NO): YES